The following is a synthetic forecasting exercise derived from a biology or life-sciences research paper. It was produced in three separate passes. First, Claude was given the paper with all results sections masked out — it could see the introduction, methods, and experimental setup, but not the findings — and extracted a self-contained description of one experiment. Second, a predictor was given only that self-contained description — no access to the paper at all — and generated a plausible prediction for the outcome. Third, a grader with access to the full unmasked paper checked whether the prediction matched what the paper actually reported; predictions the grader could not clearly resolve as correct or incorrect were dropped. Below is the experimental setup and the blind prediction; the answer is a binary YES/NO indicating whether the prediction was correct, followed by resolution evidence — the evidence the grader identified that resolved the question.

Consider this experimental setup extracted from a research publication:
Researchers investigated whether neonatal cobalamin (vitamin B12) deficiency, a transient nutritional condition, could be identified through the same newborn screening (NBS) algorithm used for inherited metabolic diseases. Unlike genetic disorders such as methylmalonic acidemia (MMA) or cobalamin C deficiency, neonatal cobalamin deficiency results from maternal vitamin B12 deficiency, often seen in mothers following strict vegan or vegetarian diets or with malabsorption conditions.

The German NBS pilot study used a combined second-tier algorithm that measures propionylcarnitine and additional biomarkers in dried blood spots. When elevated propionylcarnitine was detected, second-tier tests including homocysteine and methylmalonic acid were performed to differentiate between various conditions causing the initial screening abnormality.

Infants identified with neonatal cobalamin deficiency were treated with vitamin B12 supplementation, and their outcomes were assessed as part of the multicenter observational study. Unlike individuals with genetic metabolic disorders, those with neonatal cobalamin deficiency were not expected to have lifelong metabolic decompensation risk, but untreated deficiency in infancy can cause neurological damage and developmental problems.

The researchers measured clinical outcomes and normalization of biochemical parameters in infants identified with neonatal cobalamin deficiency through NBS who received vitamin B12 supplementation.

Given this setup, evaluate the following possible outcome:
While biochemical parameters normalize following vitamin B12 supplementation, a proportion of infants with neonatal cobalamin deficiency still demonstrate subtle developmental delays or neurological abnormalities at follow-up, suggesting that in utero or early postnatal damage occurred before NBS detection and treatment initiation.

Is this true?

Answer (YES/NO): NO